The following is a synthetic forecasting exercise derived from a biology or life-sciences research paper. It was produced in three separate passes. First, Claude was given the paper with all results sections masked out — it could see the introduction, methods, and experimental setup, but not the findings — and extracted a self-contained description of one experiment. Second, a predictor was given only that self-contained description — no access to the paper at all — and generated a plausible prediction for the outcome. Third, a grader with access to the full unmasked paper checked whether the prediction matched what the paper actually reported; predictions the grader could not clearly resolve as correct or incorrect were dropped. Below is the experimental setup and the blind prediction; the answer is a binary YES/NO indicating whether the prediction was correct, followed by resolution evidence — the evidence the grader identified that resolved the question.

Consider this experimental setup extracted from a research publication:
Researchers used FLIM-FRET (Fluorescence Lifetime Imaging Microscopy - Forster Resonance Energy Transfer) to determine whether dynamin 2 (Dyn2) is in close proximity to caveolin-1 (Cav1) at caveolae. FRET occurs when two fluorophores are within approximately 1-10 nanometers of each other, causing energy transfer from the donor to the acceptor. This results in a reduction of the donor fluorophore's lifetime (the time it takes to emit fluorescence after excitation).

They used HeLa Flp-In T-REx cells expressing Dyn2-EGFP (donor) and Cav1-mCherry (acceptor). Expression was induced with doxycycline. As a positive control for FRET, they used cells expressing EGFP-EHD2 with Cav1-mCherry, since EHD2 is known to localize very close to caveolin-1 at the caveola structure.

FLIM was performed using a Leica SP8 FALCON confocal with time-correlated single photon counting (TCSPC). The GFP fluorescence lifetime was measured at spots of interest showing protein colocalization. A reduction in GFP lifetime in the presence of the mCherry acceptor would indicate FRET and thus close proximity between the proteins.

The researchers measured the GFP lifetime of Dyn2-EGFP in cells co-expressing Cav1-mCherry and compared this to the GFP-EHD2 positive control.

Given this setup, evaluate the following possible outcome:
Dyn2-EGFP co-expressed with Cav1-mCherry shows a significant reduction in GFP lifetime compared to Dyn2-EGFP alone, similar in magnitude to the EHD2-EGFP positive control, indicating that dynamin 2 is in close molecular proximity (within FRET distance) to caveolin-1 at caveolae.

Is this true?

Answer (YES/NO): NO